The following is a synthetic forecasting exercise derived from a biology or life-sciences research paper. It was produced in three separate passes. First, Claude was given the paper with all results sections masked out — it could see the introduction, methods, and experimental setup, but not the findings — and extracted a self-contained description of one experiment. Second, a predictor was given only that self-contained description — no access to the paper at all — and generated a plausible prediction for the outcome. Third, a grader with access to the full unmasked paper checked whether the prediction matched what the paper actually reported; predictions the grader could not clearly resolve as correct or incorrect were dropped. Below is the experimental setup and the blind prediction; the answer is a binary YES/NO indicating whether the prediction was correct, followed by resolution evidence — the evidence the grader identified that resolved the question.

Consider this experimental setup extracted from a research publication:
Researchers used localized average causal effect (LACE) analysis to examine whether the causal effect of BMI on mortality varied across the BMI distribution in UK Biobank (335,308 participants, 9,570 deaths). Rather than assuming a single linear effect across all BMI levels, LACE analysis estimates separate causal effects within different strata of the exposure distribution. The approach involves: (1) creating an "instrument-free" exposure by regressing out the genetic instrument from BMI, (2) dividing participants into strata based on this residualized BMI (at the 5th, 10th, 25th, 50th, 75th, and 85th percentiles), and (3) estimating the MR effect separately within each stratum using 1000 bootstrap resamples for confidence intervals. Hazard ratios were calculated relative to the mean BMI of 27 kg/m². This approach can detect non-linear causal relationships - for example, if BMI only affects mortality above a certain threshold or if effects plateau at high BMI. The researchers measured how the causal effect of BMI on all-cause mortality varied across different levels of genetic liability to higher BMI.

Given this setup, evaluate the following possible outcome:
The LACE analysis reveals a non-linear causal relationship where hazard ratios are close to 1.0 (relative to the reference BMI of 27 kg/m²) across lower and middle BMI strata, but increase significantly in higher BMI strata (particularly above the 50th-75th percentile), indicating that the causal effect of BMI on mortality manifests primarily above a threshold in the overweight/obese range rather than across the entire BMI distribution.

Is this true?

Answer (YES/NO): NO